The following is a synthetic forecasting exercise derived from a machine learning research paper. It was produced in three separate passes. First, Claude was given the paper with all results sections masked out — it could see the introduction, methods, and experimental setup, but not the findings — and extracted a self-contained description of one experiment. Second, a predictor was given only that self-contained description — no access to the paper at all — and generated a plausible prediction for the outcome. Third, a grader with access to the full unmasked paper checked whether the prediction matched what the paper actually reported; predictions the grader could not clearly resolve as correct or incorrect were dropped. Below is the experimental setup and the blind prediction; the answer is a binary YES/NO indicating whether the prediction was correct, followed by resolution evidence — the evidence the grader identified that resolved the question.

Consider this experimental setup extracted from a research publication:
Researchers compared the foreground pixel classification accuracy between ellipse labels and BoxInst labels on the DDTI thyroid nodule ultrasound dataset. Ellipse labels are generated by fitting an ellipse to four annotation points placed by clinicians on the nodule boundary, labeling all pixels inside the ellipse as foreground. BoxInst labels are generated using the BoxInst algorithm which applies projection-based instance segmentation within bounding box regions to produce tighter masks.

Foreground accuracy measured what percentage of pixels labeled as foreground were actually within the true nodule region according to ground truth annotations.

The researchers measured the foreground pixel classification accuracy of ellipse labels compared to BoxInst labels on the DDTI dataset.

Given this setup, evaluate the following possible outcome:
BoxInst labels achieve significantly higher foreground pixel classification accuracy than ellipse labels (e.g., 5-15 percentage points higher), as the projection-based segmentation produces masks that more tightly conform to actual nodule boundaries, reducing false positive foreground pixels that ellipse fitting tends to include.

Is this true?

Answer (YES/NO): NO